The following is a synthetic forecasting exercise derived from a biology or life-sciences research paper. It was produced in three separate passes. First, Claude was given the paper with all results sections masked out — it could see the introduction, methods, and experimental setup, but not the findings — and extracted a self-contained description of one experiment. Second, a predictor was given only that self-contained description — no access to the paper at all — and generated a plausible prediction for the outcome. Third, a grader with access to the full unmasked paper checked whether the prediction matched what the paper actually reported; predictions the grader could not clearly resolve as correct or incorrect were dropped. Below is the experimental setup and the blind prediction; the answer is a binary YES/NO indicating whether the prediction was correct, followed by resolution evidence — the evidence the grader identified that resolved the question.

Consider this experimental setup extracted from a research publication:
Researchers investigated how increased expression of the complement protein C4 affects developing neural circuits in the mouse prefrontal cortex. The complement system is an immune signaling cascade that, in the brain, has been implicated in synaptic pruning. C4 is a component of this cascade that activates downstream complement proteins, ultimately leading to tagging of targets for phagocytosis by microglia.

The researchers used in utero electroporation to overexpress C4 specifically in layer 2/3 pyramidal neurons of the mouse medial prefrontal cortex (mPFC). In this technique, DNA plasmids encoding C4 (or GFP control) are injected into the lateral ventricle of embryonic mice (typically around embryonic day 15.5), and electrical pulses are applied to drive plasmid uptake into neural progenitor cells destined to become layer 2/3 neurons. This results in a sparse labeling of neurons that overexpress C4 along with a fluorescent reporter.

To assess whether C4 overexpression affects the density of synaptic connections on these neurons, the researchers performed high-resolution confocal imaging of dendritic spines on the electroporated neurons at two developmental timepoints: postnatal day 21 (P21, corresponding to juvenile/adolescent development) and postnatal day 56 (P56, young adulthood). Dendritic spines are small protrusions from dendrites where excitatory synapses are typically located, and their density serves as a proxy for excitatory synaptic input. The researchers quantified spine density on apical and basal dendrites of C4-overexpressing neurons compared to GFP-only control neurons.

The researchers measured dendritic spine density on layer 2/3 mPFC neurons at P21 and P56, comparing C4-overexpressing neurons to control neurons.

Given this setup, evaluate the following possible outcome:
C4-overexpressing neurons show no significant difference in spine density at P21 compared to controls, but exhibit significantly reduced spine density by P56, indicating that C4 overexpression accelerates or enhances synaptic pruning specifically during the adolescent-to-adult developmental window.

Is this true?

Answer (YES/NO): NO